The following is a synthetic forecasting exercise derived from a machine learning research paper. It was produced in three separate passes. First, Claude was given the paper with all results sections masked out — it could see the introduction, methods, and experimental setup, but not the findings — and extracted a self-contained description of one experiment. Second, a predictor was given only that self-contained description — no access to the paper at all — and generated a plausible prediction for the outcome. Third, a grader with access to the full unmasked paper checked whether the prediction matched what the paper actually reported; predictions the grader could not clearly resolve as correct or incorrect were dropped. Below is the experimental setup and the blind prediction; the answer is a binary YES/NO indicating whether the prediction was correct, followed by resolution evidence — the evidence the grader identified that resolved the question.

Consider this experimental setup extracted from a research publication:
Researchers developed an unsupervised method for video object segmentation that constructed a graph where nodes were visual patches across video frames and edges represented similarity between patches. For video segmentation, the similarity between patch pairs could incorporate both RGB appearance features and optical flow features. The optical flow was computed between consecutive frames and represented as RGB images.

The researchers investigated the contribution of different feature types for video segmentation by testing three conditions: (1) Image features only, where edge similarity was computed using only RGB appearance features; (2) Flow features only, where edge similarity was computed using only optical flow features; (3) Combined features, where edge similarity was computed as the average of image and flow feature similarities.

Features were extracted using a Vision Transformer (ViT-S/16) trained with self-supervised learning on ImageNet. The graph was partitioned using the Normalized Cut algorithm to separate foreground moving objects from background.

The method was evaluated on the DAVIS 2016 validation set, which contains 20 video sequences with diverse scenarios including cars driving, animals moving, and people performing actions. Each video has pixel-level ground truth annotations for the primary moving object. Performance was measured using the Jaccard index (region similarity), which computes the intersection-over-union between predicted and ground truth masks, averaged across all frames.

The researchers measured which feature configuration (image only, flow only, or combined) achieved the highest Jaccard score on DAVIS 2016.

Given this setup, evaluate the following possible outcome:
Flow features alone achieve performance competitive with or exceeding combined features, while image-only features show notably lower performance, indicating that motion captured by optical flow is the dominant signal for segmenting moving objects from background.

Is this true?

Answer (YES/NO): NO